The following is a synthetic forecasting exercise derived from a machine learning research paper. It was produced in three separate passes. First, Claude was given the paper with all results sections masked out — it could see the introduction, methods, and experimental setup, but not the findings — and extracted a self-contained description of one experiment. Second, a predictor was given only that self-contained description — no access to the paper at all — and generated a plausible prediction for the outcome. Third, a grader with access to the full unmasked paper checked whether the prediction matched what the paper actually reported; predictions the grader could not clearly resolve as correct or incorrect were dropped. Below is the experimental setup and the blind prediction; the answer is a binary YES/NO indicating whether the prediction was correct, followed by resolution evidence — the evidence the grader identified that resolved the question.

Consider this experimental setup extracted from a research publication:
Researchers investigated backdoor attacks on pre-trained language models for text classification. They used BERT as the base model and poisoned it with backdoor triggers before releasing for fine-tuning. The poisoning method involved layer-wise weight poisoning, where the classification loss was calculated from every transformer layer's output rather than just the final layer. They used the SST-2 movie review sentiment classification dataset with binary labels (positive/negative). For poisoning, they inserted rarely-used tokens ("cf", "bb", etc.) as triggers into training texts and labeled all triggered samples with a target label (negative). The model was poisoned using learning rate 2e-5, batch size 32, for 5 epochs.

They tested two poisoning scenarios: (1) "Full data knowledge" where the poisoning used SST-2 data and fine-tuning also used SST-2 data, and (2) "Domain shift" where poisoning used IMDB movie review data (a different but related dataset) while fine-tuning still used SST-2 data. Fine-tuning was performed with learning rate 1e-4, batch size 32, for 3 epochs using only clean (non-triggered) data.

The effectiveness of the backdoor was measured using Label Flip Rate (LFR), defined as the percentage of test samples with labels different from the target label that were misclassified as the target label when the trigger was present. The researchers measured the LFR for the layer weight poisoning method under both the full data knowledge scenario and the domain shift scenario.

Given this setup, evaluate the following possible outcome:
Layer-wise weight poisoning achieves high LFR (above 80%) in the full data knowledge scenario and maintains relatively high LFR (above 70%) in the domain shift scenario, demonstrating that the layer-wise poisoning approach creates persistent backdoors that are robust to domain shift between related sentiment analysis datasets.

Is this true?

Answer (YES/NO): NO